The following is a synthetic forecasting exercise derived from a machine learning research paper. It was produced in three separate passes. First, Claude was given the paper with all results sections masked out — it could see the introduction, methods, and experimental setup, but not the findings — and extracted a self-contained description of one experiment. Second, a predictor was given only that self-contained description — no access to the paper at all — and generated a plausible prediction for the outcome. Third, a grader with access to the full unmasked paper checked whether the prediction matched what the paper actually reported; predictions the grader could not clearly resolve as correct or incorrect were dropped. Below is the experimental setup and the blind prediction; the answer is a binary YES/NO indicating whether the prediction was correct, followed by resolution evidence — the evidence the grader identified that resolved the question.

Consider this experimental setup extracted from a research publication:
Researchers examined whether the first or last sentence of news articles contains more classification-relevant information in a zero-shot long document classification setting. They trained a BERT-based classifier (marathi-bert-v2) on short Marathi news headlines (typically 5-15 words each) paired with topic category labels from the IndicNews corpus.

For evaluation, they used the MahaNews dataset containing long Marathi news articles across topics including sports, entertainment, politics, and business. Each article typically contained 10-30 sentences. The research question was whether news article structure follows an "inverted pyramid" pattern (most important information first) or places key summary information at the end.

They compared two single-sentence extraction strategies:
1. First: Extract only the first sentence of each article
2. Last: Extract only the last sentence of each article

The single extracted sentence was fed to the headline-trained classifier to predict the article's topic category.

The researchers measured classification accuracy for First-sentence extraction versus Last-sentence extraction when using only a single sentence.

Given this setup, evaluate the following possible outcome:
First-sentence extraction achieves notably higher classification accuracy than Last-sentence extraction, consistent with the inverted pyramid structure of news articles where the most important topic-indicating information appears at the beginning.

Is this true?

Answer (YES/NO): NO